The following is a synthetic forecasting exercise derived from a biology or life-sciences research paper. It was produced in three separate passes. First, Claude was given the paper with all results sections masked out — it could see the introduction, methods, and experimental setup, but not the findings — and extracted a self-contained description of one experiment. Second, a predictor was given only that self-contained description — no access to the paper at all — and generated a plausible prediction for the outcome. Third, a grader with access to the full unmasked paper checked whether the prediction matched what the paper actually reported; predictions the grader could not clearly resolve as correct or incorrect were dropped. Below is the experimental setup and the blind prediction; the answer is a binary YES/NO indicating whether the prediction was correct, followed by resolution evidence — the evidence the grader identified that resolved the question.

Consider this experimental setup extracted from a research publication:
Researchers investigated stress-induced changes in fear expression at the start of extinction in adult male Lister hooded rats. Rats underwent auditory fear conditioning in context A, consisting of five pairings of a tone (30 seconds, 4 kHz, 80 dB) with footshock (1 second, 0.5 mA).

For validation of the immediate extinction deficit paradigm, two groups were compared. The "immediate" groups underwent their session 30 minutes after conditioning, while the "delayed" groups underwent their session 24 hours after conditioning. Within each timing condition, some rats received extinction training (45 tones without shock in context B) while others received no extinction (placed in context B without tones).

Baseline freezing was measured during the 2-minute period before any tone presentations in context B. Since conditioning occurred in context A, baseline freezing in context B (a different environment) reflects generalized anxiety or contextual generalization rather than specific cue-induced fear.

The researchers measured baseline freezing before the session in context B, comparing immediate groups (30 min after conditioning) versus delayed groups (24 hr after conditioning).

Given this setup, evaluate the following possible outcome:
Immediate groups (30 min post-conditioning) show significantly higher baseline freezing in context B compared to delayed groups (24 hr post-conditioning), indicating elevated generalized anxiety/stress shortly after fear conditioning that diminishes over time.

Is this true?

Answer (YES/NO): NO